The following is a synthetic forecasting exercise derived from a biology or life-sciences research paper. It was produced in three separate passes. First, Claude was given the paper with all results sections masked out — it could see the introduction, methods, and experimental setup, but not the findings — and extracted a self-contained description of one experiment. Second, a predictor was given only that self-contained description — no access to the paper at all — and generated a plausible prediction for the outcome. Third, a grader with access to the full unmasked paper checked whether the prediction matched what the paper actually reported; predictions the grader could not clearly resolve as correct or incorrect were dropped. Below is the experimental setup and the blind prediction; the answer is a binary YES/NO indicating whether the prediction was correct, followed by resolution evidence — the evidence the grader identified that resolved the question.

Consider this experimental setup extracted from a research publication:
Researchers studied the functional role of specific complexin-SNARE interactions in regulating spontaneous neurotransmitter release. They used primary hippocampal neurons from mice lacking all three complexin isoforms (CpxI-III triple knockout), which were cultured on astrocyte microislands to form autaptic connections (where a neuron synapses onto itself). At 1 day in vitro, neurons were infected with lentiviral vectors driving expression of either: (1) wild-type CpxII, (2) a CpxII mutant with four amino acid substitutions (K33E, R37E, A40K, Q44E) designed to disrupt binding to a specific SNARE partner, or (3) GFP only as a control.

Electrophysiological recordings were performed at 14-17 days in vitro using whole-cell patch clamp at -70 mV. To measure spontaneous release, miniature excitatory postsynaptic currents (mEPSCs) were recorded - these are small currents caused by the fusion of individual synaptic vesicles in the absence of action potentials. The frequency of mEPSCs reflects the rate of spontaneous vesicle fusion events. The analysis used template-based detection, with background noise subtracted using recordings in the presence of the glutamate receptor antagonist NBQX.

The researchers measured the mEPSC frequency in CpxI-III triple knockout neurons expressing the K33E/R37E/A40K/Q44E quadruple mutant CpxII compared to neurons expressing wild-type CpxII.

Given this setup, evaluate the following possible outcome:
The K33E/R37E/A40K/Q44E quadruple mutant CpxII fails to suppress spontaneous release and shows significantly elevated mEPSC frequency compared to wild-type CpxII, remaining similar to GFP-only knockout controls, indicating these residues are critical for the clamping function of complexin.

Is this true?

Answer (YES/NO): NO